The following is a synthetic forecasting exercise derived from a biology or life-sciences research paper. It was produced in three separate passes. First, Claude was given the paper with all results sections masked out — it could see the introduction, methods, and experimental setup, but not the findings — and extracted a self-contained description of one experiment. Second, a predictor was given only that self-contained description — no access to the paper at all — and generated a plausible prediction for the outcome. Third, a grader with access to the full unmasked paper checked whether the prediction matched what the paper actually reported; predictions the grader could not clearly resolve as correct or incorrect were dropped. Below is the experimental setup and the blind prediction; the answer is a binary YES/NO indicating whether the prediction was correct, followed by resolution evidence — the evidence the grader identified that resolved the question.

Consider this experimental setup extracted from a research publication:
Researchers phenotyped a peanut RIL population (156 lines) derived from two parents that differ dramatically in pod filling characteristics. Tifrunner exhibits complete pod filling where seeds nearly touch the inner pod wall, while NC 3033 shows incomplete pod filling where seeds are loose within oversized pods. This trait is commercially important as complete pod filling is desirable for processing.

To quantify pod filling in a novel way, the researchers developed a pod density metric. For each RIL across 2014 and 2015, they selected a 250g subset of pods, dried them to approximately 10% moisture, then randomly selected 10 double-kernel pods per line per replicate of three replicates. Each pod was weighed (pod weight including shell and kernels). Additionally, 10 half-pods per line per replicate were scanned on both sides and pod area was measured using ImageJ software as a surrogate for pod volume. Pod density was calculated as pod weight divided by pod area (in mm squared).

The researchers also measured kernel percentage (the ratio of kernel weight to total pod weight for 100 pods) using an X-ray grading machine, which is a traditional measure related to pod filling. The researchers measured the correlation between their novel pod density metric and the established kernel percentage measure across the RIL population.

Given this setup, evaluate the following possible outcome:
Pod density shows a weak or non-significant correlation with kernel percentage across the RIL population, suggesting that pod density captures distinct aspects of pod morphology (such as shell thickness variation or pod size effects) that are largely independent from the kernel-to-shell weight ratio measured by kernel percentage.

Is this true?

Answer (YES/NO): NO